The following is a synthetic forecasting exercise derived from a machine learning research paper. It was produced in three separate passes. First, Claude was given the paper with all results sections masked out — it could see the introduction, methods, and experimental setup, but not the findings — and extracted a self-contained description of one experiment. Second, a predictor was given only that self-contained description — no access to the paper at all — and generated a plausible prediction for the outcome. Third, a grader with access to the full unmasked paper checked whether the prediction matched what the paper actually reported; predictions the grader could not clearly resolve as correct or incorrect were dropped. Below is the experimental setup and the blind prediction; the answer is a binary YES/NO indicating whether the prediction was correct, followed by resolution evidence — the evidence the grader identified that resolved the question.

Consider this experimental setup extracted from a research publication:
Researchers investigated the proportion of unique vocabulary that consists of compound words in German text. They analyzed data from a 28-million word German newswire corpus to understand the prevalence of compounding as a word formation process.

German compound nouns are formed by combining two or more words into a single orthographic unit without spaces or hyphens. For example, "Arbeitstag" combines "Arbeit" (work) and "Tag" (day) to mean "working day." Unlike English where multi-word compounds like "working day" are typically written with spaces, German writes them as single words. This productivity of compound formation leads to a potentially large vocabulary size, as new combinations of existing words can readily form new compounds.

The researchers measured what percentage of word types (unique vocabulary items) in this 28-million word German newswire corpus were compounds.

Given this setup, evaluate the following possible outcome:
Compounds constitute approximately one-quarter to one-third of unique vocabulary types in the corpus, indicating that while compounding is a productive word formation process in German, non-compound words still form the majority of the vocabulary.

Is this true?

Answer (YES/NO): NO